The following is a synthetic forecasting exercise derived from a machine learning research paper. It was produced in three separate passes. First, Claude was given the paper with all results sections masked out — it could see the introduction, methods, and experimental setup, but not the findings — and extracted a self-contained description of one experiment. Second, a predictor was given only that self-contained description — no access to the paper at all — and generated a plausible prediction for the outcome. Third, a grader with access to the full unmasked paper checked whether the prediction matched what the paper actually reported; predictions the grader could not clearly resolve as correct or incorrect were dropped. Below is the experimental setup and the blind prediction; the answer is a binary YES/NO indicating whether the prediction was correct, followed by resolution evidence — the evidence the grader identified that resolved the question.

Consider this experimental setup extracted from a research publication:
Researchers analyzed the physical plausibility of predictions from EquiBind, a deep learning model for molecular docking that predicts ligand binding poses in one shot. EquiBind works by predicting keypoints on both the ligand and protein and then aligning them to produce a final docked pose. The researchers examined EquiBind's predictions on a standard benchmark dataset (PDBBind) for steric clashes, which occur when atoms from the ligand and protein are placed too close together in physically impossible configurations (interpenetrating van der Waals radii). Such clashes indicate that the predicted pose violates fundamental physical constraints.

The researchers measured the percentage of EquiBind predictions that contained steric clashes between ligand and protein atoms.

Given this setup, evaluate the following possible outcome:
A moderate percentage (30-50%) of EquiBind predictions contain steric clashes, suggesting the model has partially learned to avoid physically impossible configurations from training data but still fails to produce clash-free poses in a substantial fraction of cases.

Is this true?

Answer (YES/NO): NO